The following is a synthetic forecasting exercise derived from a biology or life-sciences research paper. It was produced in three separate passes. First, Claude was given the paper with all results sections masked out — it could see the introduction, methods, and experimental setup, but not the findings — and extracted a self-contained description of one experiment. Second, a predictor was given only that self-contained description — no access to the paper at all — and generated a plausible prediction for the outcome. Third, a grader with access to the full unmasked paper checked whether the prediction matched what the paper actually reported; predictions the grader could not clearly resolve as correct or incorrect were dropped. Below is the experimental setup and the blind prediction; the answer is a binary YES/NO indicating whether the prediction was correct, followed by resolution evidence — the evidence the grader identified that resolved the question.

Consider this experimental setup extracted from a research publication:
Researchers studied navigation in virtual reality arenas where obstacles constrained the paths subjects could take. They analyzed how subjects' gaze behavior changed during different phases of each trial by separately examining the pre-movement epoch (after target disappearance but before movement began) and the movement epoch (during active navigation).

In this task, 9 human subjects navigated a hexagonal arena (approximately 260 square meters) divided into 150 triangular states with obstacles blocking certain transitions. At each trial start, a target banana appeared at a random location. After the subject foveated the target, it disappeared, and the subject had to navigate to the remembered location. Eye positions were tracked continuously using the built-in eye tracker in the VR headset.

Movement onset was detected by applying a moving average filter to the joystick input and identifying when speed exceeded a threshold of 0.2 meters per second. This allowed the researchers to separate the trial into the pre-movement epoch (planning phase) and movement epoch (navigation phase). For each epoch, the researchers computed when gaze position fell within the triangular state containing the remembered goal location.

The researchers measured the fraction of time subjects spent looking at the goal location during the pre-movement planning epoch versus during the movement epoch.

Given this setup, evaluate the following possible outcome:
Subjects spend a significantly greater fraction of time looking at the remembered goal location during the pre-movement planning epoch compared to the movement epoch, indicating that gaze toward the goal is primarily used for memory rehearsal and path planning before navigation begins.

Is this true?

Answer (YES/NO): NO